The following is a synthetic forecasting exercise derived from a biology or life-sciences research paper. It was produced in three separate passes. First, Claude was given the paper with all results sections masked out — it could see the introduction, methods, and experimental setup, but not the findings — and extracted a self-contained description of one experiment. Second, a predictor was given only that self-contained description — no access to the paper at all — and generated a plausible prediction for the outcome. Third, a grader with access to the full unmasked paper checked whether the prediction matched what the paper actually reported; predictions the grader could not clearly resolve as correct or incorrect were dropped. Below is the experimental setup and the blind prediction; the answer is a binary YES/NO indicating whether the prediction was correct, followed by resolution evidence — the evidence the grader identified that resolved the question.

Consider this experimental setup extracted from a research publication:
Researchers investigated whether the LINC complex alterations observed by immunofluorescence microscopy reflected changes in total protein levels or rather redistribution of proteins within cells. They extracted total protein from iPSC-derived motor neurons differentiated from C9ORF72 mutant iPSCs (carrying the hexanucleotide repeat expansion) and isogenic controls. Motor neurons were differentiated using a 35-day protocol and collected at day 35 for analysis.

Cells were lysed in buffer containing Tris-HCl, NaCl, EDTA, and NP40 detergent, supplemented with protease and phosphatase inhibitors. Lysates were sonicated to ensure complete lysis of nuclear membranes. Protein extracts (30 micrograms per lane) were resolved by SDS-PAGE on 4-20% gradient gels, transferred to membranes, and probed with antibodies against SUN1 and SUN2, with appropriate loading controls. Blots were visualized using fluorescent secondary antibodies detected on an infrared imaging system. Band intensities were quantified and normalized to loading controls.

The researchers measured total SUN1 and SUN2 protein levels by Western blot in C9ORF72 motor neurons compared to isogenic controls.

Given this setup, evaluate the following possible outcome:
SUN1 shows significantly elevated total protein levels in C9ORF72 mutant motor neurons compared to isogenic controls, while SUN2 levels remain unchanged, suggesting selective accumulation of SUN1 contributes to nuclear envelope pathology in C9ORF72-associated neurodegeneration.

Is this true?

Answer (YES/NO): NO